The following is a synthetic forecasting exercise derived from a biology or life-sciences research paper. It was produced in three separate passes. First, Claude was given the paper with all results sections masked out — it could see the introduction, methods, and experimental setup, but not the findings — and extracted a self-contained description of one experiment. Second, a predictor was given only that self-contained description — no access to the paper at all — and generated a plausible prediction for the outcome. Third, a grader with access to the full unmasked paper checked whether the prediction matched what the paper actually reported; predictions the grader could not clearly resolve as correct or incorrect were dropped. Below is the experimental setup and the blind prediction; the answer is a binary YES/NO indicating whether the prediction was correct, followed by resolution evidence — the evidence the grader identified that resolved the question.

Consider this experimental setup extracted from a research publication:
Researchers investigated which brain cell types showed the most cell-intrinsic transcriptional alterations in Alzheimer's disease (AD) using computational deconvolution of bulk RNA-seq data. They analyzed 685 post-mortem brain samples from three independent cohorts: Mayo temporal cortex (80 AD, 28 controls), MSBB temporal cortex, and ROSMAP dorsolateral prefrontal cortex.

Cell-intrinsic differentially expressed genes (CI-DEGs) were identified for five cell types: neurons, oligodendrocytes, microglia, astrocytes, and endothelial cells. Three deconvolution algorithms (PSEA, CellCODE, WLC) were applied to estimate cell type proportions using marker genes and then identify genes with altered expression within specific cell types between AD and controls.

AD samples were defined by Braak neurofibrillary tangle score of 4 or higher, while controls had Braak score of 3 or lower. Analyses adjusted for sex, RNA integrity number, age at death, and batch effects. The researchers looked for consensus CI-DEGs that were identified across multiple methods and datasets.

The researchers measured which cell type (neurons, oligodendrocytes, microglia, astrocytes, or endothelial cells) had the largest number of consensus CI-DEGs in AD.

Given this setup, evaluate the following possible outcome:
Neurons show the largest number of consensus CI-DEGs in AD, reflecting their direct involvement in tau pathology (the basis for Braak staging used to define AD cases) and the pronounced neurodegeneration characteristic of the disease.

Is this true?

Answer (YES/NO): YES